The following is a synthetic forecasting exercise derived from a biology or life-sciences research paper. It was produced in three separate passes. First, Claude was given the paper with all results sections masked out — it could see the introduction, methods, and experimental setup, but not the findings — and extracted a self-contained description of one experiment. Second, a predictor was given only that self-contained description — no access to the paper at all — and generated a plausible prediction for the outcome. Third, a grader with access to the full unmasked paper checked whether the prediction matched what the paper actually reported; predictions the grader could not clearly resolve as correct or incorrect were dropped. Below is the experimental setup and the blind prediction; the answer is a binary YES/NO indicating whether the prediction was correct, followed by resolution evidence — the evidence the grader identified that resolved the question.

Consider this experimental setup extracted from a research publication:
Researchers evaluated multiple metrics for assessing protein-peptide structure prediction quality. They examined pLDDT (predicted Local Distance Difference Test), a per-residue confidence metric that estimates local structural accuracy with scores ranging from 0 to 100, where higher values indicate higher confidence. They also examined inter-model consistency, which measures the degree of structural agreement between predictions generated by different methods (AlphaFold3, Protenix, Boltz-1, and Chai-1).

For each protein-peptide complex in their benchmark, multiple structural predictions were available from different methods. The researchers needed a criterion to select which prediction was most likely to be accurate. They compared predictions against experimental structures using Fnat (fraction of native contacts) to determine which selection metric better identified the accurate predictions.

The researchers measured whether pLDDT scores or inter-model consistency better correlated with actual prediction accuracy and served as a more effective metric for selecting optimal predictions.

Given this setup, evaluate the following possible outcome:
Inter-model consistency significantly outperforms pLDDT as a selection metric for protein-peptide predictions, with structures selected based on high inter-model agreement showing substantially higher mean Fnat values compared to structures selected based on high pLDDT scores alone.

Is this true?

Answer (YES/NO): YES